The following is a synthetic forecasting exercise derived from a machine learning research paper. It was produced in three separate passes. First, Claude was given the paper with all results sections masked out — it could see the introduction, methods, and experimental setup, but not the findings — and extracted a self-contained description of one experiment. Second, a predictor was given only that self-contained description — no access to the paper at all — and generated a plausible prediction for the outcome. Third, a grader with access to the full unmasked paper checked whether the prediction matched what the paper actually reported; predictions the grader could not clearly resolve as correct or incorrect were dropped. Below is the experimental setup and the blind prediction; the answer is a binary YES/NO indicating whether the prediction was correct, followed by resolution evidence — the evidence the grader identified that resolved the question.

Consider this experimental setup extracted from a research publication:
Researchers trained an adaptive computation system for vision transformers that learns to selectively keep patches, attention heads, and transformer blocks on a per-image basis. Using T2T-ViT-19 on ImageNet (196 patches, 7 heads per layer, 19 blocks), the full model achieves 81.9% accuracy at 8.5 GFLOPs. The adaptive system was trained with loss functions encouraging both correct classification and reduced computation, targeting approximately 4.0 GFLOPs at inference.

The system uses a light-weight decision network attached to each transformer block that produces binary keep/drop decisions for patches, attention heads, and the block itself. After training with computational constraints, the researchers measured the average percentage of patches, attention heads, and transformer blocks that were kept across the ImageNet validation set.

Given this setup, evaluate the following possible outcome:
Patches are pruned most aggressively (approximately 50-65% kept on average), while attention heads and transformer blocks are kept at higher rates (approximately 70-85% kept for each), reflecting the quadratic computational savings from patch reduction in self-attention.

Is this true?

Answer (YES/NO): NO